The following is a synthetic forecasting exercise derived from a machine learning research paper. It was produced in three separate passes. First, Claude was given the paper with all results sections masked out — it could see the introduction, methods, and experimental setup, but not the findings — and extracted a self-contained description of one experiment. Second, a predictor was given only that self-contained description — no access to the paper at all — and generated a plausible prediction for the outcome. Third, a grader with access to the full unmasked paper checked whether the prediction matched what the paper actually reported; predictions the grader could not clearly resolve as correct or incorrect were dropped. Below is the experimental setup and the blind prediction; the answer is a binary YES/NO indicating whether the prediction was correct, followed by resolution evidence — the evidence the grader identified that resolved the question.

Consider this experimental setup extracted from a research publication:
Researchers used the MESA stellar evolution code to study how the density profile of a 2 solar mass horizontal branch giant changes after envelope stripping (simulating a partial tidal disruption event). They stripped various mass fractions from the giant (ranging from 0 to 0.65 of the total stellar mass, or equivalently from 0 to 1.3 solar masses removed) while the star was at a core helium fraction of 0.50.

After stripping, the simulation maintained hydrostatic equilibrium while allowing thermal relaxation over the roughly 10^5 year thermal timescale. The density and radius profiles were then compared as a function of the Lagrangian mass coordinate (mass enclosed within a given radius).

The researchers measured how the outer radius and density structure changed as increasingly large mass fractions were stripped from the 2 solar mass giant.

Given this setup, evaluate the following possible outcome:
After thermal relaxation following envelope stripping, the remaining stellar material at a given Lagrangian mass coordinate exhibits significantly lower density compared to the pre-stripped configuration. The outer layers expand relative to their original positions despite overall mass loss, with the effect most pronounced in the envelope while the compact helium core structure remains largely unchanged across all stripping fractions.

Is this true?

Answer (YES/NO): YES